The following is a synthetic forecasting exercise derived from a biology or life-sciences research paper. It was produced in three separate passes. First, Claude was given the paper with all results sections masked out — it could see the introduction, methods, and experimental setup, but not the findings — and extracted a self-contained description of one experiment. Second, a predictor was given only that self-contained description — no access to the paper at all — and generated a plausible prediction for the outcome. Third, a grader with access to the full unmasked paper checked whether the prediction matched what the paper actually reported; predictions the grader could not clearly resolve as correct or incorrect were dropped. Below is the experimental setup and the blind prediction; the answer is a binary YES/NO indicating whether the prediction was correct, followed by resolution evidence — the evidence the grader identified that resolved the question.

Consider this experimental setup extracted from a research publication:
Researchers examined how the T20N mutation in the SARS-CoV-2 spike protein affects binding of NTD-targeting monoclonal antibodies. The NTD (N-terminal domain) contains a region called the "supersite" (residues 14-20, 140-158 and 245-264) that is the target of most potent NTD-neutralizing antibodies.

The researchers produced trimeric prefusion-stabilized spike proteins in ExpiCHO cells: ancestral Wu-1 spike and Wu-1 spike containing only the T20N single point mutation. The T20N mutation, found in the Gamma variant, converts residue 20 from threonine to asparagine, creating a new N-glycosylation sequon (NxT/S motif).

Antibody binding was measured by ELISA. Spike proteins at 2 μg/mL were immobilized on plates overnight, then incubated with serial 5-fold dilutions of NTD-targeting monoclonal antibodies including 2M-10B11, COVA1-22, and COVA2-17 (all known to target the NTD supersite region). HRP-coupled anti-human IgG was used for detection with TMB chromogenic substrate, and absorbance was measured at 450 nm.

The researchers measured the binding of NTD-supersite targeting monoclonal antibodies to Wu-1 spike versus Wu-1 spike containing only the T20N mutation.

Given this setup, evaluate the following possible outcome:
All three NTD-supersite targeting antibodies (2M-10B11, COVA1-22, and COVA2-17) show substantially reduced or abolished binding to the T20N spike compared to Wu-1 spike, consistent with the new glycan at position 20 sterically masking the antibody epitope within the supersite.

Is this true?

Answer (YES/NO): NO